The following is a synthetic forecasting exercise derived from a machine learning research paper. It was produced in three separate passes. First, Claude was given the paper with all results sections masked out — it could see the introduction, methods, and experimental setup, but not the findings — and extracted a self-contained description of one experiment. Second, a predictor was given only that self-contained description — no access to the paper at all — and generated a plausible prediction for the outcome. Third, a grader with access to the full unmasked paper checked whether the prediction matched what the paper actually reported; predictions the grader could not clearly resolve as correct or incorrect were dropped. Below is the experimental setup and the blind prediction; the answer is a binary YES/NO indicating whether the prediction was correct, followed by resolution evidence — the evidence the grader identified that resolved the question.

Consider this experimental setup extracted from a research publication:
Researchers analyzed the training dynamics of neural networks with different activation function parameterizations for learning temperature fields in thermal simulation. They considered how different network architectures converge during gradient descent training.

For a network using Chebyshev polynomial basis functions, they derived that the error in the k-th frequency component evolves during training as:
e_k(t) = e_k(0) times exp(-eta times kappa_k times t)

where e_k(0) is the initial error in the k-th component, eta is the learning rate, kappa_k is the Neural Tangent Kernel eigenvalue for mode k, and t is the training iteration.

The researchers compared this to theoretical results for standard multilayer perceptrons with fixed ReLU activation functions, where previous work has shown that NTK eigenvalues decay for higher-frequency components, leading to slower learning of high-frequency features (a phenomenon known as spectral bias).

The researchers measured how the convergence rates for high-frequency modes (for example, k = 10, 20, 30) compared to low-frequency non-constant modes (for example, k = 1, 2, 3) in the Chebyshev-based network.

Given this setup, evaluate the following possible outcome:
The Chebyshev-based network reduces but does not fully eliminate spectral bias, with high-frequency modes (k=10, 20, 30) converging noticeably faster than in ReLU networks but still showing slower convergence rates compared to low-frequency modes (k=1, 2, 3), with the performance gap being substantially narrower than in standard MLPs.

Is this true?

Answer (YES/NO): NO